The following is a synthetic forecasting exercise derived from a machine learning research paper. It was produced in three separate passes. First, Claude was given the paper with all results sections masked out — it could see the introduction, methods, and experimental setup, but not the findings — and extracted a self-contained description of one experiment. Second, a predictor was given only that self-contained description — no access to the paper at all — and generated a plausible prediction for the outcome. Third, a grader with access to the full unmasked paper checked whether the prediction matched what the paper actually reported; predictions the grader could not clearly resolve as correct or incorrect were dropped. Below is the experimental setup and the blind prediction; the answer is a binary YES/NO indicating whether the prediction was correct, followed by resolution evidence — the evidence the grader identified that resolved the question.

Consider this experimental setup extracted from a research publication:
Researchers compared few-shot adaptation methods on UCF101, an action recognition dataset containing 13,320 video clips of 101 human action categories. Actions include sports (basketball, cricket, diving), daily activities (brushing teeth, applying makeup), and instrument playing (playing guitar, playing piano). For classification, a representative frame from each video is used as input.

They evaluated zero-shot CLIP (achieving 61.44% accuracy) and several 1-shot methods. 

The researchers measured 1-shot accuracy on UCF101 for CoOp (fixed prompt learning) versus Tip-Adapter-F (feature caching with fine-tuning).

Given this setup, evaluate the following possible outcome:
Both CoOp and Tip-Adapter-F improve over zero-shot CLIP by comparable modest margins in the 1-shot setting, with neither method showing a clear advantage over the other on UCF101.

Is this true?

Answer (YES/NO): NO